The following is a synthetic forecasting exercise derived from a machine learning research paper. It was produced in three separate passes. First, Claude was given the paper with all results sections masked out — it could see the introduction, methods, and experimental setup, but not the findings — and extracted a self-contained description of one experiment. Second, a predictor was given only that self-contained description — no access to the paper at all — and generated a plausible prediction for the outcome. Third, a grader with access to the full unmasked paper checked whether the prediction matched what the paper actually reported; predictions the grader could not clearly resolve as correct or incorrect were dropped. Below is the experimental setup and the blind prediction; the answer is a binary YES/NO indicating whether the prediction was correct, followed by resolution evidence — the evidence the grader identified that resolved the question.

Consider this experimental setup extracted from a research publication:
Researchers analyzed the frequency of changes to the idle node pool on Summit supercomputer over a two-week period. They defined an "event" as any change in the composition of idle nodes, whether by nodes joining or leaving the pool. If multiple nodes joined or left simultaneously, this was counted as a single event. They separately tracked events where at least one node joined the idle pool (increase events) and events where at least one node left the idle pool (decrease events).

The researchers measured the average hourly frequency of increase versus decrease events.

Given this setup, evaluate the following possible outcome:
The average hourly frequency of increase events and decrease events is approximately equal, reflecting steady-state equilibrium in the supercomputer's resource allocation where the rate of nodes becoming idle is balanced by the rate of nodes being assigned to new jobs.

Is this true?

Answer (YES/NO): NO